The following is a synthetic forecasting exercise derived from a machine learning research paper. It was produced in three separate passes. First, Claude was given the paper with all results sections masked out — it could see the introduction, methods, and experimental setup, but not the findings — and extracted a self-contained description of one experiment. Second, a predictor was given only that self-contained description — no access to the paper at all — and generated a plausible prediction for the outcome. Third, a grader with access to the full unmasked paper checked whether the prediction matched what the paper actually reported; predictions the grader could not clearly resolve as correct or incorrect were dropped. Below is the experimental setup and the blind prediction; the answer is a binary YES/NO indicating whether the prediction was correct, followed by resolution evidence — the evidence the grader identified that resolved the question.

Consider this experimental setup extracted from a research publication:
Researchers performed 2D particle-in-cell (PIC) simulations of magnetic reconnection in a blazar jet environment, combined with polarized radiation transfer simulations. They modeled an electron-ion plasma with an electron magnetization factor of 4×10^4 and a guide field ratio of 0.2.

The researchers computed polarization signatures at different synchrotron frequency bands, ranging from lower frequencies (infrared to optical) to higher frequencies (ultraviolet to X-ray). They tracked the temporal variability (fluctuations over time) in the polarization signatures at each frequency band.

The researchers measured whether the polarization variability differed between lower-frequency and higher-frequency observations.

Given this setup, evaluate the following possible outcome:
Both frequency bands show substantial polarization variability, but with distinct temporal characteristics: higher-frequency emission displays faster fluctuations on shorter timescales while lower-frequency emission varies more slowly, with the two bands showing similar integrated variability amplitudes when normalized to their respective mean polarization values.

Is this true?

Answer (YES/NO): NO